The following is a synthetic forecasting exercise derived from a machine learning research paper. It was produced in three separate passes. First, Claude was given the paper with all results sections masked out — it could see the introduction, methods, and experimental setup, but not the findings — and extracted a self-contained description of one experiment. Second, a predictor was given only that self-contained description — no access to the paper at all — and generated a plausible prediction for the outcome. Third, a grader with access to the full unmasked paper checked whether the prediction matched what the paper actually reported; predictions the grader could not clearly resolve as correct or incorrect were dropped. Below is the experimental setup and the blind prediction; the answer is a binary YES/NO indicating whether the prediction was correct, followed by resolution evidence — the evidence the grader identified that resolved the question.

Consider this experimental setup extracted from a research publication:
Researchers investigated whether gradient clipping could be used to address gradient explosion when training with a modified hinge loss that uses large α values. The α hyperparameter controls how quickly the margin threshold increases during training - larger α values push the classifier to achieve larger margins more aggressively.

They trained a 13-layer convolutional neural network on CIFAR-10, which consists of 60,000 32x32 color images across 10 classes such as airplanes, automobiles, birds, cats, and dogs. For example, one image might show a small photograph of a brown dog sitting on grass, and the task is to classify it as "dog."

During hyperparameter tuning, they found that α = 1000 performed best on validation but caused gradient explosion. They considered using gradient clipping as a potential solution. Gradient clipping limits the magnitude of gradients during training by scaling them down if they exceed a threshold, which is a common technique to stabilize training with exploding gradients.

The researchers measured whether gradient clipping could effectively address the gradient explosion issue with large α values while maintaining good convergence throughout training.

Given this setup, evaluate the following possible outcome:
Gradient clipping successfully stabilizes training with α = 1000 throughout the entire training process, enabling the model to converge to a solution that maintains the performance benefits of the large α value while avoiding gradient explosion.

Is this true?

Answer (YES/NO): NO